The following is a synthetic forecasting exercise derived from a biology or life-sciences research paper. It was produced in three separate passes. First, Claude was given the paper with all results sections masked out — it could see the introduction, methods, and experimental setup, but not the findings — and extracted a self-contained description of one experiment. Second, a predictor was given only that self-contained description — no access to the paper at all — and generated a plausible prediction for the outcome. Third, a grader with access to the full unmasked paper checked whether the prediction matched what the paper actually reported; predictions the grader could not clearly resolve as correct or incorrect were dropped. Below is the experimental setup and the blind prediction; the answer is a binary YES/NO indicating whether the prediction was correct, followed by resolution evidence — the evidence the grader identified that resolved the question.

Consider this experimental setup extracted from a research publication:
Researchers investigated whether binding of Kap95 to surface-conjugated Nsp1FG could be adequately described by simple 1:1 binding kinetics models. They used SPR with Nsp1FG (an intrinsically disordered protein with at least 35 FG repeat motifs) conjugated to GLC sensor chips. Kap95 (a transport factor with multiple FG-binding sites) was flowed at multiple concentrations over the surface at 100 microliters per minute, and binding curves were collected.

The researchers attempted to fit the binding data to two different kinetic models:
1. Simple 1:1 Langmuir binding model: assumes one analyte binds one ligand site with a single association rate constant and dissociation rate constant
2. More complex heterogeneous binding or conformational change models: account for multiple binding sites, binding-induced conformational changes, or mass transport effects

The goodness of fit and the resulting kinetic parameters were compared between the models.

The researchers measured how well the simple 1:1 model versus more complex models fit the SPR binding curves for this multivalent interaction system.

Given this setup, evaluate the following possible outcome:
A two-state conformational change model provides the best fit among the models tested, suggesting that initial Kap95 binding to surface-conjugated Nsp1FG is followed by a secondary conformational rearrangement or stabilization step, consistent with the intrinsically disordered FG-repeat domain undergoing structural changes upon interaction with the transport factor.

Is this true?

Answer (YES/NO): NO